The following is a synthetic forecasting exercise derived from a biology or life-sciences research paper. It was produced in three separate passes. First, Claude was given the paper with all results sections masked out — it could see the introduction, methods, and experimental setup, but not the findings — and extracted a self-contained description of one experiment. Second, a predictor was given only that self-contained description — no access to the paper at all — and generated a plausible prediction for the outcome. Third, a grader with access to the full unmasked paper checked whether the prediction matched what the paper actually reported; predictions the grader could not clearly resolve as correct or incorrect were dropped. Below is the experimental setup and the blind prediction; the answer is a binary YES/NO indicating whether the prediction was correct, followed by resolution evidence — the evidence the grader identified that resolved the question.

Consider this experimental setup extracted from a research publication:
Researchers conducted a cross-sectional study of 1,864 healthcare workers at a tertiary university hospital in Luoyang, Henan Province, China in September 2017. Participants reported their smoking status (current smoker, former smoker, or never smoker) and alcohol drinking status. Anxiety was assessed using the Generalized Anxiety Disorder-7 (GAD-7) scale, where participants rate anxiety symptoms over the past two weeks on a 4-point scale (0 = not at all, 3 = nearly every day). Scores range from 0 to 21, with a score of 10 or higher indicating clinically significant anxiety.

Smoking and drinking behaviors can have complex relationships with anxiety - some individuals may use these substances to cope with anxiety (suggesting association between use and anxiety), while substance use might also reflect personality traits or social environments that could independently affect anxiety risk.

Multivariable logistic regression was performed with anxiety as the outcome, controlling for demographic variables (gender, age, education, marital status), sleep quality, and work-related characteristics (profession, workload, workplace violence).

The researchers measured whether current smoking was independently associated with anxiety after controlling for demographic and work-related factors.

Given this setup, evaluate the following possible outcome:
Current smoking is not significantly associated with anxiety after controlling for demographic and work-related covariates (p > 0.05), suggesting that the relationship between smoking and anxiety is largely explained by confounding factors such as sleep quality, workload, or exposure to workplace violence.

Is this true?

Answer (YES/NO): YES